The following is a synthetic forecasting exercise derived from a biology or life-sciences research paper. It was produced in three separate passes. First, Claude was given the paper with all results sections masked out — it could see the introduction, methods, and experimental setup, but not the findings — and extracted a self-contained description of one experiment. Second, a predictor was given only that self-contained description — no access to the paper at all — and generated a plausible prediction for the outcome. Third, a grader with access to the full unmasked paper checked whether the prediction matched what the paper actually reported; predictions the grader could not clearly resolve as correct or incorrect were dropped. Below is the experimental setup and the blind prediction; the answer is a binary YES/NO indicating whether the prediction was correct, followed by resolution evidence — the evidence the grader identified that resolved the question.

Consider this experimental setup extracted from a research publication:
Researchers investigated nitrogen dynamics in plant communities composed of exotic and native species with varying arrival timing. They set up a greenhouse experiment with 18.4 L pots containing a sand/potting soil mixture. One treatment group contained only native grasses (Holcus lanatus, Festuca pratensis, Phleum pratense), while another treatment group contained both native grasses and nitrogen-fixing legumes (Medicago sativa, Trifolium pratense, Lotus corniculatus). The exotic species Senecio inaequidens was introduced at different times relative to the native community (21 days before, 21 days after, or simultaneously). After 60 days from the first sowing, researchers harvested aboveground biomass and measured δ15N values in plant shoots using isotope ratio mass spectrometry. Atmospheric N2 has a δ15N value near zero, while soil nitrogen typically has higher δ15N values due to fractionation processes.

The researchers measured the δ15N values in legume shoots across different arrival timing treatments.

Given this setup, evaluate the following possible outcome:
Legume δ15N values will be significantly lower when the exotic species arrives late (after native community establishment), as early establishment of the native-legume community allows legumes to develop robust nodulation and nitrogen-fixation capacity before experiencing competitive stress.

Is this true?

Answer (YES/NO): NO